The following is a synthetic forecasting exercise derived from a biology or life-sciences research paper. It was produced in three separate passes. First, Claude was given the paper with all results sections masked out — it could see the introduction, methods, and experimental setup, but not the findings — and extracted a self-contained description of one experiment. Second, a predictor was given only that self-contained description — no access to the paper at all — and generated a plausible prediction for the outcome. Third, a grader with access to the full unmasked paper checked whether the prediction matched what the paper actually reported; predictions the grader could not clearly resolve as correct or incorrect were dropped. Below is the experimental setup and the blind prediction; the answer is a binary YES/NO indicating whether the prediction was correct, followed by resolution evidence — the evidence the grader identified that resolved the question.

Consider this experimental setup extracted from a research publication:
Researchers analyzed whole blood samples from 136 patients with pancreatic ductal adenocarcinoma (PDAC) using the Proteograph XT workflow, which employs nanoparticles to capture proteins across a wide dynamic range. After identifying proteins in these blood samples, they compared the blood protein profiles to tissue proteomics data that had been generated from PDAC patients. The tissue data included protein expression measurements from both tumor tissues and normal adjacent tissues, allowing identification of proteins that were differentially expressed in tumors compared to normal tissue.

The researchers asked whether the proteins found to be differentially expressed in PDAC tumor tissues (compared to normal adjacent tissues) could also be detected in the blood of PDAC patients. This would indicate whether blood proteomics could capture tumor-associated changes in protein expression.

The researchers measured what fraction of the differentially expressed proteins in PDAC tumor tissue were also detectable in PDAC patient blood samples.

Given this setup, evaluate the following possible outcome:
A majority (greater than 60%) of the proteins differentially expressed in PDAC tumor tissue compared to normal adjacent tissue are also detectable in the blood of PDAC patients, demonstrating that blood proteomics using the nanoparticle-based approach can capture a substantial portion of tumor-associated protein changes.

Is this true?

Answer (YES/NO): YES